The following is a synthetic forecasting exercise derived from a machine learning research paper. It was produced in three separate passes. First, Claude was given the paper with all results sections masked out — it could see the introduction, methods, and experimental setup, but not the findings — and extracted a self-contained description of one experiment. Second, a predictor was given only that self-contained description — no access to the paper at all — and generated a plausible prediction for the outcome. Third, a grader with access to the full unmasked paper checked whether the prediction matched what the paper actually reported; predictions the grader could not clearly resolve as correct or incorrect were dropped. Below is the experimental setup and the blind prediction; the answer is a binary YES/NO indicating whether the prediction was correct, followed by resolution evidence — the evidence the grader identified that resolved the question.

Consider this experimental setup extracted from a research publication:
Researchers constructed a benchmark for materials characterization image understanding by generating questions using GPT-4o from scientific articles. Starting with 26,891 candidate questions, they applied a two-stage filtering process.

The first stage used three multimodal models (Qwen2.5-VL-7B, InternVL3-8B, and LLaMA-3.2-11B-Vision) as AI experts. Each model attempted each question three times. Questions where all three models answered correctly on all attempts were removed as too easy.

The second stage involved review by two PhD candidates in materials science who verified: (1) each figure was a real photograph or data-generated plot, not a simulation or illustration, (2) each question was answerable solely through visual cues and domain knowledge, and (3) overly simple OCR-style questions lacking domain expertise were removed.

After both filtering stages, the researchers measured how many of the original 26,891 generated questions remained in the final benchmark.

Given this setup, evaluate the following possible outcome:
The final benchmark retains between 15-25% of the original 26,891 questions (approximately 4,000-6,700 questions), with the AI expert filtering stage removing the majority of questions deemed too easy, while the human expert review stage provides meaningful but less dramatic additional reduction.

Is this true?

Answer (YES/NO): NO